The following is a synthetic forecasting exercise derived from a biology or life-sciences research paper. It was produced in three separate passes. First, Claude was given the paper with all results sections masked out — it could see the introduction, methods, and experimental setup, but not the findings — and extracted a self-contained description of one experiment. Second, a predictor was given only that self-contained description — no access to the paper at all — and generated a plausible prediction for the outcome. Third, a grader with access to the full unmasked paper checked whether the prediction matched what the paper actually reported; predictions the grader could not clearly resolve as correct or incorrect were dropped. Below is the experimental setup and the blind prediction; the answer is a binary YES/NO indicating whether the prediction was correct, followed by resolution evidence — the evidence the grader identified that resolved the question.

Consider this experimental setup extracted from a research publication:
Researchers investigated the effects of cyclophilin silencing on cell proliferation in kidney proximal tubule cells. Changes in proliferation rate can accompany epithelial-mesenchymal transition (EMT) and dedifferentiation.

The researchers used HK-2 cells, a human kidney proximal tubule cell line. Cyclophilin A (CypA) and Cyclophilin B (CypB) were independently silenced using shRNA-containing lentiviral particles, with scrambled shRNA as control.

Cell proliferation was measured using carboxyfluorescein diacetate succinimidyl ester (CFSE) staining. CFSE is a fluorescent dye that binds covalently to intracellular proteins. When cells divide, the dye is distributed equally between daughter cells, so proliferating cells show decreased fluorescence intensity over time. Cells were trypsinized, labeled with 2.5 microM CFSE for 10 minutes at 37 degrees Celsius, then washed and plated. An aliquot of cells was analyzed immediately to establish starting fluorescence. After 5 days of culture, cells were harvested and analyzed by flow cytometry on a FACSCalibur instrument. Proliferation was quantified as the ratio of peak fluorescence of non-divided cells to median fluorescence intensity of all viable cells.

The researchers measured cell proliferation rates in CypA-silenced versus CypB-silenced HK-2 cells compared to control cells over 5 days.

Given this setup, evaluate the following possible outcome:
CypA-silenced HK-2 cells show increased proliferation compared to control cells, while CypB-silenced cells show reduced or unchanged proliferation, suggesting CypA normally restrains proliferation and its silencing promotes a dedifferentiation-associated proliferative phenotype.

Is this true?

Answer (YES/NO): NO